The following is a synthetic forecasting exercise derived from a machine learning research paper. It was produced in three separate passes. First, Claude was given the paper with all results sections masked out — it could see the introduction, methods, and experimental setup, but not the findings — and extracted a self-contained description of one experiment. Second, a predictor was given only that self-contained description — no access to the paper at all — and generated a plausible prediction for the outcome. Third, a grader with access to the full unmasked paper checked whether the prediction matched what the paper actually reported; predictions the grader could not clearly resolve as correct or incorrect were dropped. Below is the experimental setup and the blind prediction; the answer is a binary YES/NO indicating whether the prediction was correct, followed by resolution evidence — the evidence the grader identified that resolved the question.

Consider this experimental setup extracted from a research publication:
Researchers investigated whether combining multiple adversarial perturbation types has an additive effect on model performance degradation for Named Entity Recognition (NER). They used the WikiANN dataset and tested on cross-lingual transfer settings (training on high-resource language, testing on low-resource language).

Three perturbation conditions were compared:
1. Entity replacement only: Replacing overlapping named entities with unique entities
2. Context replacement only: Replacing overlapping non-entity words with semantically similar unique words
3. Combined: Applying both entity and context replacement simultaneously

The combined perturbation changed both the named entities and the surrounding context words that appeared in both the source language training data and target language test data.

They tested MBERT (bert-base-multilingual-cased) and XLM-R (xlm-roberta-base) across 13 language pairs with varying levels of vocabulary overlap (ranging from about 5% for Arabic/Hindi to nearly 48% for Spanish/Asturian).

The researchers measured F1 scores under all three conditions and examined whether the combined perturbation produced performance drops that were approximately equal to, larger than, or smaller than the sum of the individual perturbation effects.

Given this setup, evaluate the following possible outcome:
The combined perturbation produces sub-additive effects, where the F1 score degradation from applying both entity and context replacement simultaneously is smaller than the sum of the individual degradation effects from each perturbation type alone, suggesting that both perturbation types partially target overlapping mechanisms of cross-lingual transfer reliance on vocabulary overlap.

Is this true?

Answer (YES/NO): NO